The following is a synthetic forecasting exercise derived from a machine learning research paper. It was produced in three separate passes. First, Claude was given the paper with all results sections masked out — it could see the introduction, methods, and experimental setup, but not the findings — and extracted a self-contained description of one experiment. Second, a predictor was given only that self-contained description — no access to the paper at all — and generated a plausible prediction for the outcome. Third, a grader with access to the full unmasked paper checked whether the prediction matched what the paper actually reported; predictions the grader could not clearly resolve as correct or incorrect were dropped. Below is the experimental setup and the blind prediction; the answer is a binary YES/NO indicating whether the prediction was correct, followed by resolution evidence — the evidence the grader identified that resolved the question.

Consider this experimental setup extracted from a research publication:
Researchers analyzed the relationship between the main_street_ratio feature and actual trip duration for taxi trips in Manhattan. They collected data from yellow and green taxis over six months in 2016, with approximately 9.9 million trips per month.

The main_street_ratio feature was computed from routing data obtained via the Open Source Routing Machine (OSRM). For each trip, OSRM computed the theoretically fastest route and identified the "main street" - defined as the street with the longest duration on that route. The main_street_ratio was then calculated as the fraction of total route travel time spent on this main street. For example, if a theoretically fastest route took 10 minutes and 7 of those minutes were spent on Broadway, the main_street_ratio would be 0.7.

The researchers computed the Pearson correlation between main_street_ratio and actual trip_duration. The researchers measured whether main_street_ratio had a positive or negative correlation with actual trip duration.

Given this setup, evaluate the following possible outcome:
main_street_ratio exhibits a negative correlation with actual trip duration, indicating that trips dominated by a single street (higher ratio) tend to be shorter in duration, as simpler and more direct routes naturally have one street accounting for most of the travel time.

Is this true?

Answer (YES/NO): YES